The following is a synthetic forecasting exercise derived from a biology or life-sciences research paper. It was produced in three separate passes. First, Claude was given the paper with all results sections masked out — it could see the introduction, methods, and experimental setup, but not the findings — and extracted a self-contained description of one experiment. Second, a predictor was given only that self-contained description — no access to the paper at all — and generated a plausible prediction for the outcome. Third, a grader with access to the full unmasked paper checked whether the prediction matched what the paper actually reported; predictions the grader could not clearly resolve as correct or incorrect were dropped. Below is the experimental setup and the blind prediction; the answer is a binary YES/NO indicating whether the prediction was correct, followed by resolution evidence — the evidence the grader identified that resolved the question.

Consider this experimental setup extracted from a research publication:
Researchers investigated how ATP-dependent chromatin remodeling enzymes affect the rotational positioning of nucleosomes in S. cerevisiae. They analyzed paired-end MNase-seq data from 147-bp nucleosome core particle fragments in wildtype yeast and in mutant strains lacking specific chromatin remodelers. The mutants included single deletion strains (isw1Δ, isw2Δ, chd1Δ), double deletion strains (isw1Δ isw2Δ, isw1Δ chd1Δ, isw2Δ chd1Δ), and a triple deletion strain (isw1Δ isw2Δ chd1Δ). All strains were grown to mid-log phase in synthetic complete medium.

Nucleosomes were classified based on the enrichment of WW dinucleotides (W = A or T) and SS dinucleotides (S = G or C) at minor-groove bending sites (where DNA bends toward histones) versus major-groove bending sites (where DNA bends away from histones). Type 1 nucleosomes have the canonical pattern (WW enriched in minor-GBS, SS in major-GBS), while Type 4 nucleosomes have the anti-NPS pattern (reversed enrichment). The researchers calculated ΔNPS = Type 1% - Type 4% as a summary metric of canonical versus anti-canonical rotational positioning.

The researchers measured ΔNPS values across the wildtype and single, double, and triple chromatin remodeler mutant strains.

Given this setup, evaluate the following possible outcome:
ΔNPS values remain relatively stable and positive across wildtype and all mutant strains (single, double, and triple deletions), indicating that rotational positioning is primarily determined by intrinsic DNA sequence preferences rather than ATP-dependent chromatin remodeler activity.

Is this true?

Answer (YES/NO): NO